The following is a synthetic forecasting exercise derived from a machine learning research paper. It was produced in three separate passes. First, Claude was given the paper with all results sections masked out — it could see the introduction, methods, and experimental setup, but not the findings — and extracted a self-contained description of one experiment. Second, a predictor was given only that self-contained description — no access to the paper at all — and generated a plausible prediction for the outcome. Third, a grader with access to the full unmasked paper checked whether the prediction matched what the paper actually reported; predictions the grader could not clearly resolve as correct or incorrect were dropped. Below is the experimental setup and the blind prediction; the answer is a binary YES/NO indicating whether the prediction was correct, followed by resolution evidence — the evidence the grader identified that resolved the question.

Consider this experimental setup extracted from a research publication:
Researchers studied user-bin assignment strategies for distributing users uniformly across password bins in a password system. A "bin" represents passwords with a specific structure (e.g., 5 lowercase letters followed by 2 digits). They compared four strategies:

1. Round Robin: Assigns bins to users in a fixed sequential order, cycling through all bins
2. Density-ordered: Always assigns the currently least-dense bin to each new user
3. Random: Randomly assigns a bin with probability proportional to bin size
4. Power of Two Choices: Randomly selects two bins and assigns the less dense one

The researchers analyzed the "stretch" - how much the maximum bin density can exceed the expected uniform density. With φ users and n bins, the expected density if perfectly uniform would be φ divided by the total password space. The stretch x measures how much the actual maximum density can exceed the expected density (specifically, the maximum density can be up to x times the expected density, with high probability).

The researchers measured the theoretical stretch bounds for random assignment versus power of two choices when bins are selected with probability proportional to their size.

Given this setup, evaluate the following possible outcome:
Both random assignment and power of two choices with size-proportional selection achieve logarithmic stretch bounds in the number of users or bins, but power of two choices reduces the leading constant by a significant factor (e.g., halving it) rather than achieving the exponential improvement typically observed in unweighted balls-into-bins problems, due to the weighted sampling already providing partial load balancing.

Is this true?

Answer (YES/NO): NO